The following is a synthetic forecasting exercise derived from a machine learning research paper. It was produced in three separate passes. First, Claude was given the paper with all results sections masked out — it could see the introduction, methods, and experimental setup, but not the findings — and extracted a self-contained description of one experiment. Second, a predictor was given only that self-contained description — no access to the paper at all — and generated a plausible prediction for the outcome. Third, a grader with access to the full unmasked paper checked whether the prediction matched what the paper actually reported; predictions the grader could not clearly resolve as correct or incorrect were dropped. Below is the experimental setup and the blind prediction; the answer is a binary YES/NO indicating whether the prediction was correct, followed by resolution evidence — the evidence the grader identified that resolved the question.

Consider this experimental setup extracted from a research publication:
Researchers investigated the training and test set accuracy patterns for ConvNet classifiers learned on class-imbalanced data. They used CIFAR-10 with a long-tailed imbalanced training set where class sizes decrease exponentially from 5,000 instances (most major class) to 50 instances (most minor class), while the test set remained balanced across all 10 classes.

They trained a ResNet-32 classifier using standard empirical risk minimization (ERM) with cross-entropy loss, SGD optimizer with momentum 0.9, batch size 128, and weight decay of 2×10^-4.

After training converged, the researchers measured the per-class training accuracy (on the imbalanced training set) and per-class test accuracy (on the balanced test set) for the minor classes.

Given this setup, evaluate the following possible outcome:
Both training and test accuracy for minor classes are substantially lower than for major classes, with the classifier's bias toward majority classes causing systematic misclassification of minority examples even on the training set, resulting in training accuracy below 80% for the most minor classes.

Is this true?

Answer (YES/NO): NO